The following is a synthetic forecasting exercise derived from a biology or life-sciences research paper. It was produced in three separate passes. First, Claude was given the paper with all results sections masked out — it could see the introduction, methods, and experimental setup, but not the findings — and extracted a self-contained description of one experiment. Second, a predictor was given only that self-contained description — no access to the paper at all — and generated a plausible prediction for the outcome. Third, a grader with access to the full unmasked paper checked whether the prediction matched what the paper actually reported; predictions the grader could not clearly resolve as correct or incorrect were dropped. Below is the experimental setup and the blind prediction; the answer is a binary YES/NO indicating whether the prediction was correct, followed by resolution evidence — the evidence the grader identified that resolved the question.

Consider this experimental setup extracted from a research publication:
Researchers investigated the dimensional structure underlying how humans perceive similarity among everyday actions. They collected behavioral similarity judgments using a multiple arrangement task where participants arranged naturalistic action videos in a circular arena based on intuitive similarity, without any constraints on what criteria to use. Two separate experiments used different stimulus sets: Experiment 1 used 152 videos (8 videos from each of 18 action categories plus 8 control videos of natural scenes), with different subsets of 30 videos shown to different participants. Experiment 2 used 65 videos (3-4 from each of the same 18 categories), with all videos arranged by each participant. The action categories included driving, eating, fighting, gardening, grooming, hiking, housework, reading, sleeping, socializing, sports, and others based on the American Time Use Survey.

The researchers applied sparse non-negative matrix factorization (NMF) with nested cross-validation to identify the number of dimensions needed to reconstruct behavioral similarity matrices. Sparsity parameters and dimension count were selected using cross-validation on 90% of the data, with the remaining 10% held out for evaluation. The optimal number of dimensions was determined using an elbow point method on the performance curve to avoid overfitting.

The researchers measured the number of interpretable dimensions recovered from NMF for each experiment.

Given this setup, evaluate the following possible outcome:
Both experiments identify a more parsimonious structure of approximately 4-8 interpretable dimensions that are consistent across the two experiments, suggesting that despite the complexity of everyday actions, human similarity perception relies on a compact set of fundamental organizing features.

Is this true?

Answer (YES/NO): NO